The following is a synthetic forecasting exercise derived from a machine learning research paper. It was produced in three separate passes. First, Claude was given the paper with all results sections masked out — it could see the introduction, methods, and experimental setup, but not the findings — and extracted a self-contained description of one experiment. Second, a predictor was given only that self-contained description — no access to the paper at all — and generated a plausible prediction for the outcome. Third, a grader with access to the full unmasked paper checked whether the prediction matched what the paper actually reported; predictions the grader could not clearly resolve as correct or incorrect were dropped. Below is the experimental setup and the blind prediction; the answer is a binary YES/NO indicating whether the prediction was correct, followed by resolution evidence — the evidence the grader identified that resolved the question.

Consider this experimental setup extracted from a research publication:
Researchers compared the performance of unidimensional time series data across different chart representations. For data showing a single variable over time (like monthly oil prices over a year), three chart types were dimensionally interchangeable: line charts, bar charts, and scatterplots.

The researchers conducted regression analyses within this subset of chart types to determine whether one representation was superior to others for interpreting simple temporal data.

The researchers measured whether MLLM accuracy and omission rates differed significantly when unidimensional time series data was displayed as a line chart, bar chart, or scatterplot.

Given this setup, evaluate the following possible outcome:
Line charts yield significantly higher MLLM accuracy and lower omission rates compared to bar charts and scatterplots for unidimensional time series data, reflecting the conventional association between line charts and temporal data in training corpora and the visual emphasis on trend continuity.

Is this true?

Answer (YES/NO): NO